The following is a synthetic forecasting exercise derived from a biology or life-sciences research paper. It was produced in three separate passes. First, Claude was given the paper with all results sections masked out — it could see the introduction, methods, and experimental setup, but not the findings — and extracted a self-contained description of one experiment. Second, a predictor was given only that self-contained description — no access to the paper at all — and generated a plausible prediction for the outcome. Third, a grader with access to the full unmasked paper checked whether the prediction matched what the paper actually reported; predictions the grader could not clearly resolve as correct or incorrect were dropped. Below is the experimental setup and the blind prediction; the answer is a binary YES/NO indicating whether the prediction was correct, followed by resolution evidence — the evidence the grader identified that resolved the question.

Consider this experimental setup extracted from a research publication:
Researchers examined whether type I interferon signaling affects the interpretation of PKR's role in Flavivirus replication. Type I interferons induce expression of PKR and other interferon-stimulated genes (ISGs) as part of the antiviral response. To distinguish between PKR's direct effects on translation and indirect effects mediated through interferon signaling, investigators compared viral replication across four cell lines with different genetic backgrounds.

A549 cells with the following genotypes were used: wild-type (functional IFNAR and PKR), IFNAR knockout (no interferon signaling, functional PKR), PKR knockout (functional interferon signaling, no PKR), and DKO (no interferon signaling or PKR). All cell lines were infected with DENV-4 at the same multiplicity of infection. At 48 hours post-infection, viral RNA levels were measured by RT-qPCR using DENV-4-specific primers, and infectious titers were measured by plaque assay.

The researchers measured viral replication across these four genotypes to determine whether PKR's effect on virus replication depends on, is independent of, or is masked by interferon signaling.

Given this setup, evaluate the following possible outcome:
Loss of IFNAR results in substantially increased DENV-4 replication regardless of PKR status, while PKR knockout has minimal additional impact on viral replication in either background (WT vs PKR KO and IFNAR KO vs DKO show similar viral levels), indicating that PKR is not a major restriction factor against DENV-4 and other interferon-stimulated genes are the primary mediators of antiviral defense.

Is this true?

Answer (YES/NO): NO